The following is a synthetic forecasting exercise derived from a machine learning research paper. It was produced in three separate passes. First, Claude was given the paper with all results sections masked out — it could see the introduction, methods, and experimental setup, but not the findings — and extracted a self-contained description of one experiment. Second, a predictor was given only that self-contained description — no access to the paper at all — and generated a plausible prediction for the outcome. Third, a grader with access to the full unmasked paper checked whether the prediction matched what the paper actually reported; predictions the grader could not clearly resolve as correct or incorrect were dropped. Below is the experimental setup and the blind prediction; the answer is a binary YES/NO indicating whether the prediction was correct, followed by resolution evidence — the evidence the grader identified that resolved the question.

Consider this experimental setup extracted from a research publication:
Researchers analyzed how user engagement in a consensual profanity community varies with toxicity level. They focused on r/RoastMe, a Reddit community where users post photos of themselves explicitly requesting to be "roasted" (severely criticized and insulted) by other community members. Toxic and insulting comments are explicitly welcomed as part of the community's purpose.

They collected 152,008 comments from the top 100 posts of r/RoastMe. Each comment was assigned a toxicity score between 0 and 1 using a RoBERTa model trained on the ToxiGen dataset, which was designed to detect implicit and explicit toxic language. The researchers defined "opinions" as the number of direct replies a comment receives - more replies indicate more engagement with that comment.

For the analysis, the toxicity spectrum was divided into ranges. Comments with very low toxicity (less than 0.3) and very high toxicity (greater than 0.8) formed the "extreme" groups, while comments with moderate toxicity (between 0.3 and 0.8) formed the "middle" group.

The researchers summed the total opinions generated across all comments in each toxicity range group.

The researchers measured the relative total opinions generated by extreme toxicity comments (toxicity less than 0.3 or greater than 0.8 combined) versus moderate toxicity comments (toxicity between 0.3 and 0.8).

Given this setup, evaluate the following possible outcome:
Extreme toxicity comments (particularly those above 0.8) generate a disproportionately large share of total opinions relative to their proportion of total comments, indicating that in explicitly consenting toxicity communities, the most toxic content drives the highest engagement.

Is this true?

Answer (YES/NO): NO